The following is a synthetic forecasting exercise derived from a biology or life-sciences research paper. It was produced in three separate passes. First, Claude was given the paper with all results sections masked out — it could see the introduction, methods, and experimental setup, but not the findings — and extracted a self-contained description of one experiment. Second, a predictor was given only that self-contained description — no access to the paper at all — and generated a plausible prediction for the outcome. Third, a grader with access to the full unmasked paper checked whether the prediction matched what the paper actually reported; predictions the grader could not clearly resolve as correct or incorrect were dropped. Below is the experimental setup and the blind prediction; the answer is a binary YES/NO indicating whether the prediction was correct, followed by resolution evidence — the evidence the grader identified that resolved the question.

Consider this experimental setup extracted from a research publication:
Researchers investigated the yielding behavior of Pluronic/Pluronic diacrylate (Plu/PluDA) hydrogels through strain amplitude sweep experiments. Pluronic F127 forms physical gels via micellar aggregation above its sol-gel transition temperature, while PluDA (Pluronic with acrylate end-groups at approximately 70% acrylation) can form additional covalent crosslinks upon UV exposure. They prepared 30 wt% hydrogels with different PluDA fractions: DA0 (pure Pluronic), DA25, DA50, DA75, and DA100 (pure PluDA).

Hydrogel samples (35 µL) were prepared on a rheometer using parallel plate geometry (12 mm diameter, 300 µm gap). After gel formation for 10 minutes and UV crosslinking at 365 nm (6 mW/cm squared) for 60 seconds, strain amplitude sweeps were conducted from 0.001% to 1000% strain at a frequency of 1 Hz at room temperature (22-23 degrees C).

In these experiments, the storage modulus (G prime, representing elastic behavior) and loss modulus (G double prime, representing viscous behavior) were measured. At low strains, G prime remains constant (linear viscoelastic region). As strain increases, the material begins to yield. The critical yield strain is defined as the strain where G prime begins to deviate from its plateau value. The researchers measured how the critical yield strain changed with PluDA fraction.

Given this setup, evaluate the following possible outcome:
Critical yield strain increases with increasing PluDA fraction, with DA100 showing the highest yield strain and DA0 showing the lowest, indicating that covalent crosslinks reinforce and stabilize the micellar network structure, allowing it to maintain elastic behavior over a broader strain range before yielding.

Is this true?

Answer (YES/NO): YES